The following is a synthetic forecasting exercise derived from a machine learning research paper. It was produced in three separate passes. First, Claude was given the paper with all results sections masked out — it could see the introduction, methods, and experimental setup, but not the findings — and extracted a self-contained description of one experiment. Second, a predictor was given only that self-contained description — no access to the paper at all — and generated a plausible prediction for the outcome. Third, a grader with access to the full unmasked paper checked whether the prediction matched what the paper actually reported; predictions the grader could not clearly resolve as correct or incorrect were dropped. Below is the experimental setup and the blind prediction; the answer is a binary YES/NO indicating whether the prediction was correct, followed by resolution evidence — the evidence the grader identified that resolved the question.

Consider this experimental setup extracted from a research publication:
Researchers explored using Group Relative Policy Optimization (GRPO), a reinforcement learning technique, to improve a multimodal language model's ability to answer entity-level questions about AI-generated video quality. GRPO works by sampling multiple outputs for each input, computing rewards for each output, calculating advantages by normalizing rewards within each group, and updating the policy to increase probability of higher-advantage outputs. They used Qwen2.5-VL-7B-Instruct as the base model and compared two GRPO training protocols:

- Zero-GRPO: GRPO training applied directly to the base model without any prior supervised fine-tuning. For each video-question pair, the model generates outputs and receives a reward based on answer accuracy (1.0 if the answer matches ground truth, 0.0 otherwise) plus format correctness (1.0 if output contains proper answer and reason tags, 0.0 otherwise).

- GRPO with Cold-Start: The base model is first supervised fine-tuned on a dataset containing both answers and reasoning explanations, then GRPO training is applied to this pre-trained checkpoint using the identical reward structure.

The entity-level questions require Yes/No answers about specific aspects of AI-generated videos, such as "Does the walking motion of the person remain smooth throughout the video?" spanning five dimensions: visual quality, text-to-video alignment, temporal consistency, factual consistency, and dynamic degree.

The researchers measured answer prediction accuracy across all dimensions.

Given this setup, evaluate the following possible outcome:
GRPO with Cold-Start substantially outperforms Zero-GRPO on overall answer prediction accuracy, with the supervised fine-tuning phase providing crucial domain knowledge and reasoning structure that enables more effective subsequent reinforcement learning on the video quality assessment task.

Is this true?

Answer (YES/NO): YES